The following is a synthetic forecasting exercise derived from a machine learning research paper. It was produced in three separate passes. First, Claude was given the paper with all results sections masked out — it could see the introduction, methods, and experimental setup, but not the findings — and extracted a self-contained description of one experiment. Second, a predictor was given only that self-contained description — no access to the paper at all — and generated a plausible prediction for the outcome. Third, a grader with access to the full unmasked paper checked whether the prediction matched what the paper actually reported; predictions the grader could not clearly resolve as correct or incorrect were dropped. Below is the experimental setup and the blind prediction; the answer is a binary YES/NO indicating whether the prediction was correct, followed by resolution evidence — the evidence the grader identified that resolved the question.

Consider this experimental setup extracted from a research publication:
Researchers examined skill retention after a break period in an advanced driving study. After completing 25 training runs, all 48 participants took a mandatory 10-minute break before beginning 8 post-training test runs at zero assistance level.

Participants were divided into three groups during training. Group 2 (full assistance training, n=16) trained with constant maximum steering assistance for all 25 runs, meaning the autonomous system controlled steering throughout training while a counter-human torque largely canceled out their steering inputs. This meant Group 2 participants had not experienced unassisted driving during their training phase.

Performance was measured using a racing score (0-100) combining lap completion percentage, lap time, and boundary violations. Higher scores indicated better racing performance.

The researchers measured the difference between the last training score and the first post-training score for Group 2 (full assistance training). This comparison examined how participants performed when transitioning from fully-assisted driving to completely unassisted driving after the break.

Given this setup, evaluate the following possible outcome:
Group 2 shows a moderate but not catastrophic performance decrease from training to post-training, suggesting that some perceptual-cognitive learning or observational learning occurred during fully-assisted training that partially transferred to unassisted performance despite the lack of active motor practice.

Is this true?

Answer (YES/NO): NO